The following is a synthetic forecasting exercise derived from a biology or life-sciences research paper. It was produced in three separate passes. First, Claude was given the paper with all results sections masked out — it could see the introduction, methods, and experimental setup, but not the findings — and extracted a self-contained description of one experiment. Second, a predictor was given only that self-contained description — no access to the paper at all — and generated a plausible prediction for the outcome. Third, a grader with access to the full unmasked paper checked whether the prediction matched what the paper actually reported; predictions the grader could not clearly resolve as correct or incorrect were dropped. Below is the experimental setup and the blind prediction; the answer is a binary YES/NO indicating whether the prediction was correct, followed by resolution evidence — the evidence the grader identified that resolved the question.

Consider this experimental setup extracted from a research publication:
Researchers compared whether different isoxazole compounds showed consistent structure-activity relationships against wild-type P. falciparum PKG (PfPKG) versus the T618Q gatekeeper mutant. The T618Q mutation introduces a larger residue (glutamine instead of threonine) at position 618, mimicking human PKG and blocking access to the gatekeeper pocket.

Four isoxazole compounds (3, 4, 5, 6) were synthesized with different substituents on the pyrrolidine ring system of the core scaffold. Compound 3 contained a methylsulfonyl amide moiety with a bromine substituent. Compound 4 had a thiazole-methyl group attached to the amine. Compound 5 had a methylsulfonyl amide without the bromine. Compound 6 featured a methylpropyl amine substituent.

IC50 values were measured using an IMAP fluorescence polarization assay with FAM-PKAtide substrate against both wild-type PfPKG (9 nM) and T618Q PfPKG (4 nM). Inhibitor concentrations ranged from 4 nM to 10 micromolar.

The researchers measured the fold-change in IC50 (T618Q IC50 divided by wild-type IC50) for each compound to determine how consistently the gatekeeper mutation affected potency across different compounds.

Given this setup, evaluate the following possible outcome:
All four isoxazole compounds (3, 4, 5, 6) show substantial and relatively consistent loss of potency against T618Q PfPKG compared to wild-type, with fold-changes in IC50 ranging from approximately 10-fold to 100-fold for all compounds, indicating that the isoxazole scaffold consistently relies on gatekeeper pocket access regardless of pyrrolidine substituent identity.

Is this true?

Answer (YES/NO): NO